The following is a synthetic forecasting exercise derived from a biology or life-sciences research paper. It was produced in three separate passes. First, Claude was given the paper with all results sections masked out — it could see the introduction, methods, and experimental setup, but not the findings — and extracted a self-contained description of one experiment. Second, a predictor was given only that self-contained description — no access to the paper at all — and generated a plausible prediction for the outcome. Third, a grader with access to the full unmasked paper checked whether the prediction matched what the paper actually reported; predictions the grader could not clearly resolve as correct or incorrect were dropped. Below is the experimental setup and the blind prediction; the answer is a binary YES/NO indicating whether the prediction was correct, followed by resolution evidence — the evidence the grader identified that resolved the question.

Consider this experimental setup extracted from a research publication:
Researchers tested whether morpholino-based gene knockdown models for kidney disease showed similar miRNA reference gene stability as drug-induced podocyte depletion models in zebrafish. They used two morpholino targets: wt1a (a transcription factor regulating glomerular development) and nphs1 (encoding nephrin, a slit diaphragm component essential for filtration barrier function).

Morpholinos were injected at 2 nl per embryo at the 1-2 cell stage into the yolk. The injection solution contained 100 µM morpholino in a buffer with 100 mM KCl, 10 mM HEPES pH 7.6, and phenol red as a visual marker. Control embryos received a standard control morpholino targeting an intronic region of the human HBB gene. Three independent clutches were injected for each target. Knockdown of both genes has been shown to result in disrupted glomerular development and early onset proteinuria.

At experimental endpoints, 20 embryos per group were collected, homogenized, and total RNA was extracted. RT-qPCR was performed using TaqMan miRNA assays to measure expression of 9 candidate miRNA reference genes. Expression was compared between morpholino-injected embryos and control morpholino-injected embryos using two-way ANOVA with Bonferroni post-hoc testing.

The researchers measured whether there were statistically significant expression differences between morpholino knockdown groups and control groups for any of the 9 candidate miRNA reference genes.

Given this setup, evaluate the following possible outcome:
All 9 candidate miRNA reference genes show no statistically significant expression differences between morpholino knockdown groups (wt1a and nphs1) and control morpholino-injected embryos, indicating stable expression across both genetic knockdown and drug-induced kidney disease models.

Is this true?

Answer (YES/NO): YES